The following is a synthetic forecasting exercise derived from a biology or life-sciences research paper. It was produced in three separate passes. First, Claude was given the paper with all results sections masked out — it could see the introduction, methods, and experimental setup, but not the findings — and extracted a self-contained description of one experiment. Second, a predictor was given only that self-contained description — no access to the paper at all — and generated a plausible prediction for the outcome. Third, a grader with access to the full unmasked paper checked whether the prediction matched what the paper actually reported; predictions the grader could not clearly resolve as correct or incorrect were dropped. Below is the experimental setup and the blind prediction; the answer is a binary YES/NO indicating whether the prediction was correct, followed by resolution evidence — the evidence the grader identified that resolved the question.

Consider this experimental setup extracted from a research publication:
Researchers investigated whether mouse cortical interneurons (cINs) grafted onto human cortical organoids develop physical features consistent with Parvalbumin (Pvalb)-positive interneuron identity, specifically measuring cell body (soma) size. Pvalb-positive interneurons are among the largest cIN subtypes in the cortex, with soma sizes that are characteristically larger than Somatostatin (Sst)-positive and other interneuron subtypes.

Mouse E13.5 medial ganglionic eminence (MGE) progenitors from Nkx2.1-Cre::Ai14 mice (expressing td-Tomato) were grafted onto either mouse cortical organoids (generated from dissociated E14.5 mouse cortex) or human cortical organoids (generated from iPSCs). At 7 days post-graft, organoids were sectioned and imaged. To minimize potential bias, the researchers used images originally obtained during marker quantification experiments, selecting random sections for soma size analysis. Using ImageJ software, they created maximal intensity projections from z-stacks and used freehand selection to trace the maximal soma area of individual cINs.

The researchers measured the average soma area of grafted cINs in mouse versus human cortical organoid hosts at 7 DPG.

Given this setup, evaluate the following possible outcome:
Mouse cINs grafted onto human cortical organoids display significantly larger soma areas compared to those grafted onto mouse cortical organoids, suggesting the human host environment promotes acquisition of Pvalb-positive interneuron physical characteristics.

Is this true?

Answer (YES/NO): YES